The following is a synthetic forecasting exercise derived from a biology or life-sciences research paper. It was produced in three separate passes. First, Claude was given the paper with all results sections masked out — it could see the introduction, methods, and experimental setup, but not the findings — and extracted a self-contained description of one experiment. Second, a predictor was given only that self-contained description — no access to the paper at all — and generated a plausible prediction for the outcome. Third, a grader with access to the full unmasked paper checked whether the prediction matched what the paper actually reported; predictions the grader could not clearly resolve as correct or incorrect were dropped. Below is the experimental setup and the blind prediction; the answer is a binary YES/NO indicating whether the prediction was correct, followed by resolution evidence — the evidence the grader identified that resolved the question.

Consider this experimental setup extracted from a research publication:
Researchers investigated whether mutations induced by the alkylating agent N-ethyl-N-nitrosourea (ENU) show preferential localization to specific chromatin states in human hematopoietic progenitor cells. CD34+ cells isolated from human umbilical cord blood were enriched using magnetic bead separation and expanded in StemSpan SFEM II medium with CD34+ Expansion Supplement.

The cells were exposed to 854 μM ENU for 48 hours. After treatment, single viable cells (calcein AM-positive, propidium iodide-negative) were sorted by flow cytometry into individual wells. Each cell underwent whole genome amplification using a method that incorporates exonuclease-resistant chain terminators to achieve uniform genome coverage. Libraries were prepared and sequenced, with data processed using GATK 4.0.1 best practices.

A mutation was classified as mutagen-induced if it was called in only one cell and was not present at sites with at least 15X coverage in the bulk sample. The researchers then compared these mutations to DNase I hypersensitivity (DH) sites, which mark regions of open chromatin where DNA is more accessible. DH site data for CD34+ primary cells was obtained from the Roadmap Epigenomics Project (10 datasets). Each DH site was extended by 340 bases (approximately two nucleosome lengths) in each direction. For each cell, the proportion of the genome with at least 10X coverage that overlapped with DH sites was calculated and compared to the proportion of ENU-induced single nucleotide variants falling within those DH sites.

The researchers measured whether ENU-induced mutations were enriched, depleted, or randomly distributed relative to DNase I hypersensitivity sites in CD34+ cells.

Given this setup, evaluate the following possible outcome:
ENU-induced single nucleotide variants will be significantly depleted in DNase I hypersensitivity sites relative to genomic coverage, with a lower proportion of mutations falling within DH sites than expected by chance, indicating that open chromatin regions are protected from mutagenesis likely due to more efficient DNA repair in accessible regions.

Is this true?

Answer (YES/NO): NO